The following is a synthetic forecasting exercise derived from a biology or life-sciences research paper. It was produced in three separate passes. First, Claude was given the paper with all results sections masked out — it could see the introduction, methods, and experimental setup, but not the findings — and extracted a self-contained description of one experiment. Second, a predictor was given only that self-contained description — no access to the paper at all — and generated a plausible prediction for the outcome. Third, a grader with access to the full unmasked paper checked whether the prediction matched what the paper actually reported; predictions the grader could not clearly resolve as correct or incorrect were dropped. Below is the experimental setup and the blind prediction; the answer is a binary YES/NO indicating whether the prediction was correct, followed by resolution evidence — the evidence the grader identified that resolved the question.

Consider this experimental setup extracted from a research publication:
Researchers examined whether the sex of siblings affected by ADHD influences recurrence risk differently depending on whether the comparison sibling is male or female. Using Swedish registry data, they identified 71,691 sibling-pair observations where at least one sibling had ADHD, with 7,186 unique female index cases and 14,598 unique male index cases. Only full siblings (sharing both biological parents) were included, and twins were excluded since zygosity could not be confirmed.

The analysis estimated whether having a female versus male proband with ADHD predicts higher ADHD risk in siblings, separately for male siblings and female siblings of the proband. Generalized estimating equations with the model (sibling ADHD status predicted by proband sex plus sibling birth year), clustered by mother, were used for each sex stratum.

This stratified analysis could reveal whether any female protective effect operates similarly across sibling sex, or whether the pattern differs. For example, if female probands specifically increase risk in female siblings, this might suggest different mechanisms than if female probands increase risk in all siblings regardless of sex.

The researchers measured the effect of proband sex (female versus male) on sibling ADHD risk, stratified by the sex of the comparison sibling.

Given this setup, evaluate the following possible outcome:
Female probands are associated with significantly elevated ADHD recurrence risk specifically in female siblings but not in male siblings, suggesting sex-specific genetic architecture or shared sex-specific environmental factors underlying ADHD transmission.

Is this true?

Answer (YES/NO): NO